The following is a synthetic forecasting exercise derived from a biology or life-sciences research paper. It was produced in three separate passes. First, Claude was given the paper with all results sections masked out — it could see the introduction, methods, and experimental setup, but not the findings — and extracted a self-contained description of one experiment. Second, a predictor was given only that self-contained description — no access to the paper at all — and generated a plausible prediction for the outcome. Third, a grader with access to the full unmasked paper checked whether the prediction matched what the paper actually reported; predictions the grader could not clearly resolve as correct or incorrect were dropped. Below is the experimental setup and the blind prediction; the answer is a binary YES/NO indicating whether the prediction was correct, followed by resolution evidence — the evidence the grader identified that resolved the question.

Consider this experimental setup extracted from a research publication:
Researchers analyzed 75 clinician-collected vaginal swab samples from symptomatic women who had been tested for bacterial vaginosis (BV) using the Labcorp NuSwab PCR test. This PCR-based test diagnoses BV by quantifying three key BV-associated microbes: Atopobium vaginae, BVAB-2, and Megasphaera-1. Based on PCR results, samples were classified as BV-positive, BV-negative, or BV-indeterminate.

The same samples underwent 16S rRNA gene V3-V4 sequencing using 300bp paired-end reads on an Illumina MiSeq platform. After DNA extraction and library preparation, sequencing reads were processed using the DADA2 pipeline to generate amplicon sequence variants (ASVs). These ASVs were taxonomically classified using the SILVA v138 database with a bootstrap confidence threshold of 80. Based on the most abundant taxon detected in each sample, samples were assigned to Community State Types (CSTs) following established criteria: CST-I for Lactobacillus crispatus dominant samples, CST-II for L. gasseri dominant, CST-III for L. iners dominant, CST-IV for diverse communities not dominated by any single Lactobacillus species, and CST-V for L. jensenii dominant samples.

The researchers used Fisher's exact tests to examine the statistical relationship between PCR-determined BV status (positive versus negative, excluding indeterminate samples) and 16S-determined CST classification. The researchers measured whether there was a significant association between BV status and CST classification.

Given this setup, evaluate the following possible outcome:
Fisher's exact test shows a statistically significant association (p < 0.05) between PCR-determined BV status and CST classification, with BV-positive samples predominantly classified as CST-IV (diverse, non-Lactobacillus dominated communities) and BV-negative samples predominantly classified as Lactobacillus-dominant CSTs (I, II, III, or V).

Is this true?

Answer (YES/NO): YES